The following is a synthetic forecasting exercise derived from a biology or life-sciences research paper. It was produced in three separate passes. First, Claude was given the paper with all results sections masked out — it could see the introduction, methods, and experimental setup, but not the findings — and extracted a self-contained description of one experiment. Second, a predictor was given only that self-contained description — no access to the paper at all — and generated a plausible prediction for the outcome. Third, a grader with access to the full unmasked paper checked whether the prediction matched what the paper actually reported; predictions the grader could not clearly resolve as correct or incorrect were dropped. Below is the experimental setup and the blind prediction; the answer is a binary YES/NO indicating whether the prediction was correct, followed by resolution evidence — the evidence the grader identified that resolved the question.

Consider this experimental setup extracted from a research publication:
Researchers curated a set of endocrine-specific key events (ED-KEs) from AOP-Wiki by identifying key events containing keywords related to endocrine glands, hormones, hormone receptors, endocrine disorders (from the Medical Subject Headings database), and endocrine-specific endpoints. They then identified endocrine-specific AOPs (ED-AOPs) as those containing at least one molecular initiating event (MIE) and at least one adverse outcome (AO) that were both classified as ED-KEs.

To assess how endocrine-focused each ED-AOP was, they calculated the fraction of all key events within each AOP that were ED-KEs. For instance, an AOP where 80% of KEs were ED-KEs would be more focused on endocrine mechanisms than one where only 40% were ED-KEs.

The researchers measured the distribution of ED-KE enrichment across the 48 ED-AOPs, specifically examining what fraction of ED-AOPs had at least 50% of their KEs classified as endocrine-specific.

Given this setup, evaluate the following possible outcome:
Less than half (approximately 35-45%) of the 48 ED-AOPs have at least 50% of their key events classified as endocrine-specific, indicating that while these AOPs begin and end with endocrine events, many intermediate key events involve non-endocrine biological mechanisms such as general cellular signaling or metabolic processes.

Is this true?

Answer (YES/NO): NO